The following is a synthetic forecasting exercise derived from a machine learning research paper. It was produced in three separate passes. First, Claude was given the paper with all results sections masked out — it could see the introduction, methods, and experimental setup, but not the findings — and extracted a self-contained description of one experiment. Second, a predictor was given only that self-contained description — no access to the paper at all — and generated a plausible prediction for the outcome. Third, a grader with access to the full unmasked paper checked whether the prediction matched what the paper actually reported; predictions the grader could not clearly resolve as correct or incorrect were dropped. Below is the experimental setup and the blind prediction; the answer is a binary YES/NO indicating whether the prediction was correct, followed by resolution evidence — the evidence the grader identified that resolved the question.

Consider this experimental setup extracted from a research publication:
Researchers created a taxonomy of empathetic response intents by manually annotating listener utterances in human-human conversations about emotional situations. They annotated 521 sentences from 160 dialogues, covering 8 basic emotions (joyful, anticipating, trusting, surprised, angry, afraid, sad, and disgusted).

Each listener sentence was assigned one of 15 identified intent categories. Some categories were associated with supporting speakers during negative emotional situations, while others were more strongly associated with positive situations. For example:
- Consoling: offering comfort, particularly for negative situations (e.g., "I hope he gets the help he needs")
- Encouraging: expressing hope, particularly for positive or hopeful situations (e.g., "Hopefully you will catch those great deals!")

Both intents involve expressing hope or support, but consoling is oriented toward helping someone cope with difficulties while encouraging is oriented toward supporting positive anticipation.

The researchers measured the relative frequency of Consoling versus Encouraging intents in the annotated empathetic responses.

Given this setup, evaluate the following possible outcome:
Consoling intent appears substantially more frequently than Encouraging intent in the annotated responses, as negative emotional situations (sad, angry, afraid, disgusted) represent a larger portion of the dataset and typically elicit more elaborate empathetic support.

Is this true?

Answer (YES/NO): YES